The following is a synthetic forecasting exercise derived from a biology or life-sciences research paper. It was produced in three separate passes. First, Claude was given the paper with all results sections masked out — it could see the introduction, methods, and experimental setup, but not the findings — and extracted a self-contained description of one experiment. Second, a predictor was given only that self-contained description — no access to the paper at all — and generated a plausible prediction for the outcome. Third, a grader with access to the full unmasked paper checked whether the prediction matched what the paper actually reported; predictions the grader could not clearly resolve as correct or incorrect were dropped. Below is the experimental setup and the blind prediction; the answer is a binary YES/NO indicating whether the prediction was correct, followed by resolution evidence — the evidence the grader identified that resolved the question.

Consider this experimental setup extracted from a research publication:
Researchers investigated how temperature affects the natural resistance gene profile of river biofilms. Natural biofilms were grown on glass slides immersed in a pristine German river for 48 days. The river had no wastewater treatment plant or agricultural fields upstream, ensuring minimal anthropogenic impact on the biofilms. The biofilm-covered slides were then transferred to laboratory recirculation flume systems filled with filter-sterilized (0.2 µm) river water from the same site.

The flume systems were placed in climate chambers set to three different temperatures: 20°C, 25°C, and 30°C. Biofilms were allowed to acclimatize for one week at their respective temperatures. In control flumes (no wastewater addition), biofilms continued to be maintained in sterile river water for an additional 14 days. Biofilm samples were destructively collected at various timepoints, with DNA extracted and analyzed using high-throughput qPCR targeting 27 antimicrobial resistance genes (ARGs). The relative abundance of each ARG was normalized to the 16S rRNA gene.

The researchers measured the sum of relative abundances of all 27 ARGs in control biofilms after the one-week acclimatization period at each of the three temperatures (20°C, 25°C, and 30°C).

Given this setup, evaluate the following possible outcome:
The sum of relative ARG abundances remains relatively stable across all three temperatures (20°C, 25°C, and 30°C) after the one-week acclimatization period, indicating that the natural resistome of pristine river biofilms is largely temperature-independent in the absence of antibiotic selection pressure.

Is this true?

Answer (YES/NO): NO